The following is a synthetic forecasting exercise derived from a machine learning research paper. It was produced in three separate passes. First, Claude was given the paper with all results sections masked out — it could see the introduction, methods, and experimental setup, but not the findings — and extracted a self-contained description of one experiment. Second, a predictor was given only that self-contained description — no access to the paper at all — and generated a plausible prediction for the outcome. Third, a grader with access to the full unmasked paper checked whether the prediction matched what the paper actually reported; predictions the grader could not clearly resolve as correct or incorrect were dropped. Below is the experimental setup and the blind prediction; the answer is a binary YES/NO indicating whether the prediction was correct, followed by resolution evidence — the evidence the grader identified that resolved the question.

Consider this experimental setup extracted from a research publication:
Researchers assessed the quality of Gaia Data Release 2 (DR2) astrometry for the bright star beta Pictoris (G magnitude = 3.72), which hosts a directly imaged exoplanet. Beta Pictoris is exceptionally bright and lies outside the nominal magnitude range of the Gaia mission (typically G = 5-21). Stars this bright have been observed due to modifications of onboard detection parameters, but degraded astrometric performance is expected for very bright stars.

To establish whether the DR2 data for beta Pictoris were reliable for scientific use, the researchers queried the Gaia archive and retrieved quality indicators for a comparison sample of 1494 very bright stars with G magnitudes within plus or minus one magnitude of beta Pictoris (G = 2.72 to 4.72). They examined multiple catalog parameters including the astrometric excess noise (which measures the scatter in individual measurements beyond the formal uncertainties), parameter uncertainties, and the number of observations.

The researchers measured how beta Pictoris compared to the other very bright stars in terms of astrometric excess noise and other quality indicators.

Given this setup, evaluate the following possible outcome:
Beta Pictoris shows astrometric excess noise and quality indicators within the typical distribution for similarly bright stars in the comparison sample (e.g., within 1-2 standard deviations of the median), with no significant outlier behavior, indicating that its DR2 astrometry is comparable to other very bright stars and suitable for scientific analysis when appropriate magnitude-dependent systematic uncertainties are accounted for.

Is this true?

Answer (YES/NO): YES